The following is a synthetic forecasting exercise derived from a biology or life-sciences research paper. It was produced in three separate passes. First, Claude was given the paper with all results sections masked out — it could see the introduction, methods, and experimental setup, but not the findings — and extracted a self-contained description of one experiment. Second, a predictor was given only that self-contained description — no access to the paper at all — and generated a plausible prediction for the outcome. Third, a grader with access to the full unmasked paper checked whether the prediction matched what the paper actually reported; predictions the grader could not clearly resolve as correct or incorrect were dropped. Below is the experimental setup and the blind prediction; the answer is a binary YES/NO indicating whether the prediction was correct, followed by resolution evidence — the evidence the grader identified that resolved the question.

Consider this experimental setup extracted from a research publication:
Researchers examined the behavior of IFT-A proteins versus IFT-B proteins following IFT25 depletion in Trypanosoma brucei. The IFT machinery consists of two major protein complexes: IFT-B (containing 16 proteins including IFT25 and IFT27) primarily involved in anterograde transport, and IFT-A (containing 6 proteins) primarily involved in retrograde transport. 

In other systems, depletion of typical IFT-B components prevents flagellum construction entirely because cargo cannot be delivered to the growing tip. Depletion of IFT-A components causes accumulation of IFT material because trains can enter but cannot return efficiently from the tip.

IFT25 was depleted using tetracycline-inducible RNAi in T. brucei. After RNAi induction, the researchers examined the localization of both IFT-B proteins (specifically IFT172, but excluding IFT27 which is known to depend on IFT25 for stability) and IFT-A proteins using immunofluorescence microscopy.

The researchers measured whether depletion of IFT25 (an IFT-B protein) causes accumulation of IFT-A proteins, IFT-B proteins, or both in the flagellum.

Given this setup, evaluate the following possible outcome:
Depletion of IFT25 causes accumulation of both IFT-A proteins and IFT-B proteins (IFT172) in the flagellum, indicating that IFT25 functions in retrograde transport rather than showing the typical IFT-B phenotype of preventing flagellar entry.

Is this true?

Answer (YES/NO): NO